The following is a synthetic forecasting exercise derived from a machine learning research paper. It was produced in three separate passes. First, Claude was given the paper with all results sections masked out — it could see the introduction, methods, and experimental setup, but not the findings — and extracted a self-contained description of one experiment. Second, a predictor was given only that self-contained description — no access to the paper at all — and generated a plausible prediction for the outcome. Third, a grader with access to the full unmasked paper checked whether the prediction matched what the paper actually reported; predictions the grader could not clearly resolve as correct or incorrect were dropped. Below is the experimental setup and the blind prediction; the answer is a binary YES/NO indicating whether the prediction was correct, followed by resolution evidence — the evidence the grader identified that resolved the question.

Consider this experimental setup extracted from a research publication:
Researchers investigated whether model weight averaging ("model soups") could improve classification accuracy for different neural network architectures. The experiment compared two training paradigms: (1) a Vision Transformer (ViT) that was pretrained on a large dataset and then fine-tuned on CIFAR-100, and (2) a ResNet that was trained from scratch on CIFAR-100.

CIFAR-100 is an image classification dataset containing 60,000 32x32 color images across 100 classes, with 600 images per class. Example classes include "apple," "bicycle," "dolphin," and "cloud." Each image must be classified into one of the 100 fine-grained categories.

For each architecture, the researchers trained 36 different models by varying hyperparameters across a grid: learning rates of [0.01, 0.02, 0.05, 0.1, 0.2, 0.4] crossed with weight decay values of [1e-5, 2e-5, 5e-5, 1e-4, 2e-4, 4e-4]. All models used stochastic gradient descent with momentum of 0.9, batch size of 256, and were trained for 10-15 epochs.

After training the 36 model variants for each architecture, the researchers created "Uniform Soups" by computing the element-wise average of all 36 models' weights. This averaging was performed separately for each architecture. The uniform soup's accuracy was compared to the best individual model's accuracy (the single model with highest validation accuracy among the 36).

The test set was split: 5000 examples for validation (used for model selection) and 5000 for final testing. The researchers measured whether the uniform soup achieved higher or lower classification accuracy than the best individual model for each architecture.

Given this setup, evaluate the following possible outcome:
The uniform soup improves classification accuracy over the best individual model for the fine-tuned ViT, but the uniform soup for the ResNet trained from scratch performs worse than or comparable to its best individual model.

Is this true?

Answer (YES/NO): NO